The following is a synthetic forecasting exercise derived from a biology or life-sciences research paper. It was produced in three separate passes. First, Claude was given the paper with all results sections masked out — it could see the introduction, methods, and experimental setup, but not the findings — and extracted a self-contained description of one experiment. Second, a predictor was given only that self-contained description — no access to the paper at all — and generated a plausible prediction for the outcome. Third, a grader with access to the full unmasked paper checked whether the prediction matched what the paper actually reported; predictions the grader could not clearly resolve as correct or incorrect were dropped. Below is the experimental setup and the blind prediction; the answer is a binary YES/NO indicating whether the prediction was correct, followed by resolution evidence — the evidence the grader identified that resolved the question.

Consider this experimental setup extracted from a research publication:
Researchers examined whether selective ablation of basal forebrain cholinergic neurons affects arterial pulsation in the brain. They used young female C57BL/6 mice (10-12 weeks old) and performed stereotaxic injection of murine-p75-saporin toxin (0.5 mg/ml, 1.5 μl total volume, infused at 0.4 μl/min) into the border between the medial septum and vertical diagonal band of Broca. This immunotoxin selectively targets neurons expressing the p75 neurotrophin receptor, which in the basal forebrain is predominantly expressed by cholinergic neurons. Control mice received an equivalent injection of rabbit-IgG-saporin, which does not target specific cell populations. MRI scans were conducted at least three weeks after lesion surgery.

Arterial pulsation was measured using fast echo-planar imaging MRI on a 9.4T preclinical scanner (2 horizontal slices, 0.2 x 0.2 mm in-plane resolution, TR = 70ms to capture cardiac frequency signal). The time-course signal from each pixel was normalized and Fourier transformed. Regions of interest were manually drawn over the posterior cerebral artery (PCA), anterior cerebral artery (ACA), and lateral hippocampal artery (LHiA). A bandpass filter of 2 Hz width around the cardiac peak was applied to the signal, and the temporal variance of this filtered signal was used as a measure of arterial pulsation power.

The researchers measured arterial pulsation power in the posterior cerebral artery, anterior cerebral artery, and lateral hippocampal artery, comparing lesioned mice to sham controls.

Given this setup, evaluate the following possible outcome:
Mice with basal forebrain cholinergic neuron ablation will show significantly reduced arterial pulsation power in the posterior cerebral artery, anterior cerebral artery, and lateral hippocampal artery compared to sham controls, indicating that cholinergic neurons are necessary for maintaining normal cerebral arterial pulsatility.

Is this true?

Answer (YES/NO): NO